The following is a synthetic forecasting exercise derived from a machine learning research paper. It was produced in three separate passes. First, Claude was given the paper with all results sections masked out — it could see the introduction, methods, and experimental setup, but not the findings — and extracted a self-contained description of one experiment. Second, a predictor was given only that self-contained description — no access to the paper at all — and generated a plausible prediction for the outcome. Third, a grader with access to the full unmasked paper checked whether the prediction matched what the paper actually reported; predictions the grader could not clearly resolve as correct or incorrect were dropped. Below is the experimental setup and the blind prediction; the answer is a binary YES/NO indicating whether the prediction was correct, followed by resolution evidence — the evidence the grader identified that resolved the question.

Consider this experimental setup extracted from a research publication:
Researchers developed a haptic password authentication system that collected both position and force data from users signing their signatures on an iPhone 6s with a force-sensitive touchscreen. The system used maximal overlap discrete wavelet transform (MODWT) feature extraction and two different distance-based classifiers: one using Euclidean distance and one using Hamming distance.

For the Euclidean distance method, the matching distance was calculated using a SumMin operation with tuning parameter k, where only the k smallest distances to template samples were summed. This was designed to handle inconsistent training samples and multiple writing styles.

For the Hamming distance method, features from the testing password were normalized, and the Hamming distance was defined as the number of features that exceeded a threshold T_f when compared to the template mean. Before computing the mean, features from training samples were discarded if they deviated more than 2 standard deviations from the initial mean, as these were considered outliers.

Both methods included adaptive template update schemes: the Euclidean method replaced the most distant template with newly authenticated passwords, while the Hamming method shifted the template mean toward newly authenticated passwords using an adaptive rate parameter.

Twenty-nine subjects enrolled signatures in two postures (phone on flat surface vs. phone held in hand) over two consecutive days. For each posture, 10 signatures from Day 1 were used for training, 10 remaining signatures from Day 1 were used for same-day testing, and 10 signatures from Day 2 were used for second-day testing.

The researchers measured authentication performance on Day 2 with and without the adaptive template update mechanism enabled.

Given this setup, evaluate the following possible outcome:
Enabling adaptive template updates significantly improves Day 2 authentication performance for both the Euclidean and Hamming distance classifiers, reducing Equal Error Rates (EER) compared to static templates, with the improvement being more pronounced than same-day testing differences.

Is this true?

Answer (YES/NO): YES